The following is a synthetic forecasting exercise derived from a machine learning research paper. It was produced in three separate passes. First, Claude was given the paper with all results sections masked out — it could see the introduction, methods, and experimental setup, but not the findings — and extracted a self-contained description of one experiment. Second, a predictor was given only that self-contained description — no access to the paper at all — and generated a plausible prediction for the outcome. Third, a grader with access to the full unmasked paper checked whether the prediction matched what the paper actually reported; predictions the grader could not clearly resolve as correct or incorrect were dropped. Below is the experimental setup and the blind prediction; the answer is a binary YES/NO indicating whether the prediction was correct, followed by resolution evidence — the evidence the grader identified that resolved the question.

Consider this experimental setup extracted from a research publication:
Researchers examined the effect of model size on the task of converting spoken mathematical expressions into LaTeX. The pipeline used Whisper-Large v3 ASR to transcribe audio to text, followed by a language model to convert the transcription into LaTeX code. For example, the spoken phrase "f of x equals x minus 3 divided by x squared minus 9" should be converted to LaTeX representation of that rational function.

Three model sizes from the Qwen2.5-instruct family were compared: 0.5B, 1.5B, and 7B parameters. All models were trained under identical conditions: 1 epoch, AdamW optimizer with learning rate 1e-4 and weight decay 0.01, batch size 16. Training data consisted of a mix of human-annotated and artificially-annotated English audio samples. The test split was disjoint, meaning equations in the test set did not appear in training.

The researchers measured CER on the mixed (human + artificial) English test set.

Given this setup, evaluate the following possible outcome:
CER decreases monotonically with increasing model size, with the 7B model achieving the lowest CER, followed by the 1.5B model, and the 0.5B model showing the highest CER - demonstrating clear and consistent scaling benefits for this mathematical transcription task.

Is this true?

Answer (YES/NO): YES